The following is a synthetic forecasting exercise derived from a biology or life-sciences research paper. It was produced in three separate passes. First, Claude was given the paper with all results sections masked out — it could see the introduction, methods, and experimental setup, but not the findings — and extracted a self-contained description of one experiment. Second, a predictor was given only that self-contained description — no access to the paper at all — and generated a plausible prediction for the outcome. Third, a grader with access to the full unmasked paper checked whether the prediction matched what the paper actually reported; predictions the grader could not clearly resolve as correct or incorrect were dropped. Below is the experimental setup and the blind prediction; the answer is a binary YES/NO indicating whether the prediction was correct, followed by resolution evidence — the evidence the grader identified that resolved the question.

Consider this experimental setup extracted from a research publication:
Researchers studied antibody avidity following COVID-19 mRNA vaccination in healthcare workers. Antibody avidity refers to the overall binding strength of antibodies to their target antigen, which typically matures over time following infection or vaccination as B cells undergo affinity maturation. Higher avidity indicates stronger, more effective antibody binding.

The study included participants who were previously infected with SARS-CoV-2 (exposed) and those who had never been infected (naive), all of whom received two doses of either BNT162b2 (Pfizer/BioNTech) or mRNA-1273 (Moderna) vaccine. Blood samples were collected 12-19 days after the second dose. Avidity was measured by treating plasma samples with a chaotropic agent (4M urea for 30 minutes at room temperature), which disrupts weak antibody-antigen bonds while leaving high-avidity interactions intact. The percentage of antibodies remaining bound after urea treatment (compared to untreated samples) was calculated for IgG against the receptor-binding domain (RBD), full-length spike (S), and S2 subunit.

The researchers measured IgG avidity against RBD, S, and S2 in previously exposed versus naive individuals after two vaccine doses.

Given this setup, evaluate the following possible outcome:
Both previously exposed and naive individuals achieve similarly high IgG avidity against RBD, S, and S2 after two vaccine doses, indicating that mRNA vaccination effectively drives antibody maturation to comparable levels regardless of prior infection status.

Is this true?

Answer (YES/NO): NO